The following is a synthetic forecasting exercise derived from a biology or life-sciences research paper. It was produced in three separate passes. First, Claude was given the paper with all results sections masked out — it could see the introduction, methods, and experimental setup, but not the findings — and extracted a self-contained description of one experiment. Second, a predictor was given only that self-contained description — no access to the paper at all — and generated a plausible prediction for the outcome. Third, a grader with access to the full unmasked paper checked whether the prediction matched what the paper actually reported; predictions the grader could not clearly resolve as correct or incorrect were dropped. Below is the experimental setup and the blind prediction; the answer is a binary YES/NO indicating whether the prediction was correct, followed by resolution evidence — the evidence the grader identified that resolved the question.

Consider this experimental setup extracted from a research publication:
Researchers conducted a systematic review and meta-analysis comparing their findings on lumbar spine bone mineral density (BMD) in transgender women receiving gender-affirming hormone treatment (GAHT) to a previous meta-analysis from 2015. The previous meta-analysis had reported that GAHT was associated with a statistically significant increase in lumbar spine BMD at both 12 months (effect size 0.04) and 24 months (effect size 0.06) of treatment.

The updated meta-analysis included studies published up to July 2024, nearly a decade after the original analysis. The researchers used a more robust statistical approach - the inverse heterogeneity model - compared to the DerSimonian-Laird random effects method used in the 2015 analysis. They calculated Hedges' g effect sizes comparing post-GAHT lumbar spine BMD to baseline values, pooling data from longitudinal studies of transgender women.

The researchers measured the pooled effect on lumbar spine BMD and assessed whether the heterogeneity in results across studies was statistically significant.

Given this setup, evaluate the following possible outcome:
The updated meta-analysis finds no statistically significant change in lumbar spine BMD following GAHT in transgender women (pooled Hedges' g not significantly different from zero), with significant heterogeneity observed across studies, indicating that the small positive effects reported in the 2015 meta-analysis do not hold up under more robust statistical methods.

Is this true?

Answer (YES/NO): YES